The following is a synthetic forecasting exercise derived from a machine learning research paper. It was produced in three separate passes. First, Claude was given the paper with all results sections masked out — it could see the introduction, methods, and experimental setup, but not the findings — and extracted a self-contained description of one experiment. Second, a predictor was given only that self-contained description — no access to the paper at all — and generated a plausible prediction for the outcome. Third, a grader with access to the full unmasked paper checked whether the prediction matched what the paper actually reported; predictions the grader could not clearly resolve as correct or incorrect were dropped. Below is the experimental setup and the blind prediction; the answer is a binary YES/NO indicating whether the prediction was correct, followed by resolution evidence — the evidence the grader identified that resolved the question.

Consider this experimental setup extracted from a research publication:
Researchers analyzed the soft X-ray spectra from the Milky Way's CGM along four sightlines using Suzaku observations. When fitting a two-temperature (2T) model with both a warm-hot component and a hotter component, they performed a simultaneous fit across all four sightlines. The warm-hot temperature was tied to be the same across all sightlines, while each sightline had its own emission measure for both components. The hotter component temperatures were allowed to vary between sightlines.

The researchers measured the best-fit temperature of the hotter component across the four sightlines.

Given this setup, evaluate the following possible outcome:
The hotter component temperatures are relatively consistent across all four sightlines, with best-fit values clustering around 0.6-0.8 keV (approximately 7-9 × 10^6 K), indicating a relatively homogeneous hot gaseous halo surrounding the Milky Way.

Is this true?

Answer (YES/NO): NO